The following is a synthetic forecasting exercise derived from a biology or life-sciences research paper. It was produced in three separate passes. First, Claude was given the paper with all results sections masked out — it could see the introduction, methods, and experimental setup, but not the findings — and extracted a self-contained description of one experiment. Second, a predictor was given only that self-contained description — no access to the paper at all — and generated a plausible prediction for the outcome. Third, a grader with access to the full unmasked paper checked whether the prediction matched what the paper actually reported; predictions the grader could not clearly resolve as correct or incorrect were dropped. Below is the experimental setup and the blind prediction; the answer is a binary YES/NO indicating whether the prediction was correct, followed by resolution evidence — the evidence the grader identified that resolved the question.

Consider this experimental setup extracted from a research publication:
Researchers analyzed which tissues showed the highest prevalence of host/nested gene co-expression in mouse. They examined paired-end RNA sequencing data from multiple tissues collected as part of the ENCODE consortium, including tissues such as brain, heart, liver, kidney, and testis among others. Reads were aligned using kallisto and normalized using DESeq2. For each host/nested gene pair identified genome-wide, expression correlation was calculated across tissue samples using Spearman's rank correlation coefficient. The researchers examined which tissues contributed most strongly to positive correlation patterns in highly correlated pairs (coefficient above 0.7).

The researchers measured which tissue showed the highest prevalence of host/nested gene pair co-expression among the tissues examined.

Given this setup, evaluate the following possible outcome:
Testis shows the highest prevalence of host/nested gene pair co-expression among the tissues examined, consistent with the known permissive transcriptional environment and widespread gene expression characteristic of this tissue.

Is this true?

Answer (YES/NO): YES